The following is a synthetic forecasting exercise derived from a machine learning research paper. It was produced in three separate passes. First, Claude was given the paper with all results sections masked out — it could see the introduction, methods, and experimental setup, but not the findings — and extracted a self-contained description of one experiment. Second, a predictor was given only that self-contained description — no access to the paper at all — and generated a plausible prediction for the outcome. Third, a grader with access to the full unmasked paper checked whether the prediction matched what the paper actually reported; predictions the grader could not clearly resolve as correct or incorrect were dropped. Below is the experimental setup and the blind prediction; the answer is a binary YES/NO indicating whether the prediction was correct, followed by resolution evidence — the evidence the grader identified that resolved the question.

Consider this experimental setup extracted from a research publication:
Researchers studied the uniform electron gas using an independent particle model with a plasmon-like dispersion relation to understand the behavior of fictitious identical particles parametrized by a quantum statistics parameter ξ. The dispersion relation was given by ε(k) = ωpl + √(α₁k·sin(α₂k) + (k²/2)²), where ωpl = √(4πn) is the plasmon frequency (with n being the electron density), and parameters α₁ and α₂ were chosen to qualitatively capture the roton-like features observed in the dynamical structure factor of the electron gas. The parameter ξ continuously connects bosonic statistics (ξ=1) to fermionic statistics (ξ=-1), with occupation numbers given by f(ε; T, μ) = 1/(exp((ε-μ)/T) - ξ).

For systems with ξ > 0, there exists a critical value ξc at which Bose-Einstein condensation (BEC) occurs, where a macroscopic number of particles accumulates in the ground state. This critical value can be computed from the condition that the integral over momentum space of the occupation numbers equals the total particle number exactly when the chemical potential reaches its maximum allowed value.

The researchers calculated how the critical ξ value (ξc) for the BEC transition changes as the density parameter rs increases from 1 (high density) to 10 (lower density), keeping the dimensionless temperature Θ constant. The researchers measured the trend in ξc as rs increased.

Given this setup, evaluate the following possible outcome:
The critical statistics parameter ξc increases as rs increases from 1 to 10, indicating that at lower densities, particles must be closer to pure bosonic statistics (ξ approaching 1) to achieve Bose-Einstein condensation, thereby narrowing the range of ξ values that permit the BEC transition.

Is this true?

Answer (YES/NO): NO